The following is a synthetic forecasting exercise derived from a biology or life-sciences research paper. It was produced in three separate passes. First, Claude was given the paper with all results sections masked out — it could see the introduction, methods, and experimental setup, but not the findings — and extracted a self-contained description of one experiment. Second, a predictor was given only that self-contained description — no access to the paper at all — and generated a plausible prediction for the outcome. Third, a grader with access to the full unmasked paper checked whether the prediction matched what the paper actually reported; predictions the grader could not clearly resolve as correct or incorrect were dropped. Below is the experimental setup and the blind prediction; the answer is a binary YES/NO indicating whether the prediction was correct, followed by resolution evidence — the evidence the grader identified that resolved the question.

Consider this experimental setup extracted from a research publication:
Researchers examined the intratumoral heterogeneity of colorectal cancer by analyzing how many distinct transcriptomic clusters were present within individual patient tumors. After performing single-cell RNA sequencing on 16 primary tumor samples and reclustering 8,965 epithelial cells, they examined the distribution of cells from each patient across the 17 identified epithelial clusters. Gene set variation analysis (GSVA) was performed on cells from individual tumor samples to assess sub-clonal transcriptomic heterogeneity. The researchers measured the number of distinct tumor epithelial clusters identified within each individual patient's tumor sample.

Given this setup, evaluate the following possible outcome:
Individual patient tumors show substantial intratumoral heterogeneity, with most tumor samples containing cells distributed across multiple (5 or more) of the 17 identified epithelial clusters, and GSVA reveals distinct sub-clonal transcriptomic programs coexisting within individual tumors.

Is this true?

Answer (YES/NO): NO